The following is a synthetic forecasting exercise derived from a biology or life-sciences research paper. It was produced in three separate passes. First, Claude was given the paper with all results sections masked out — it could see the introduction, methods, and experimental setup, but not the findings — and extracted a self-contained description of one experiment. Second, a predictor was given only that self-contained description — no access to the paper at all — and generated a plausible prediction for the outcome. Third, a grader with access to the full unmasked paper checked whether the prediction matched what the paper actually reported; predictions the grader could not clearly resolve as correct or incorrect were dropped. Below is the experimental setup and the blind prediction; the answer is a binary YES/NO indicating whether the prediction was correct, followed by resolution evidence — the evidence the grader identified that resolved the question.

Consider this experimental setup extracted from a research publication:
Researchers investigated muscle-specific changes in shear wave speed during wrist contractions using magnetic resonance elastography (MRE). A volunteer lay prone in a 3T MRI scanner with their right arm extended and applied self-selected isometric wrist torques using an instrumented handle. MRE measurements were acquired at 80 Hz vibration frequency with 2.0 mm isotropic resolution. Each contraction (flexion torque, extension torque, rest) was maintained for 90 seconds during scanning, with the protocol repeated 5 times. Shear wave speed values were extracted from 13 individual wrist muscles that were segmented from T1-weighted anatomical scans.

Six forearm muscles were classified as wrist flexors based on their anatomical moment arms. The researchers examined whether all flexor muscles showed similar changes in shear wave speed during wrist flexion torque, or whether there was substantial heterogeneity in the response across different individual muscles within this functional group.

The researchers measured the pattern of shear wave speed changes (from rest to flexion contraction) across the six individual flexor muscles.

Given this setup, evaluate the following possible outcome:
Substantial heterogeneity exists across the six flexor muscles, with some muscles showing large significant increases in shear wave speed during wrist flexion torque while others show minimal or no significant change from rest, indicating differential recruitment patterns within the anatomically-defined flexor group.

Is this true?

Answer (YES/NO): YES